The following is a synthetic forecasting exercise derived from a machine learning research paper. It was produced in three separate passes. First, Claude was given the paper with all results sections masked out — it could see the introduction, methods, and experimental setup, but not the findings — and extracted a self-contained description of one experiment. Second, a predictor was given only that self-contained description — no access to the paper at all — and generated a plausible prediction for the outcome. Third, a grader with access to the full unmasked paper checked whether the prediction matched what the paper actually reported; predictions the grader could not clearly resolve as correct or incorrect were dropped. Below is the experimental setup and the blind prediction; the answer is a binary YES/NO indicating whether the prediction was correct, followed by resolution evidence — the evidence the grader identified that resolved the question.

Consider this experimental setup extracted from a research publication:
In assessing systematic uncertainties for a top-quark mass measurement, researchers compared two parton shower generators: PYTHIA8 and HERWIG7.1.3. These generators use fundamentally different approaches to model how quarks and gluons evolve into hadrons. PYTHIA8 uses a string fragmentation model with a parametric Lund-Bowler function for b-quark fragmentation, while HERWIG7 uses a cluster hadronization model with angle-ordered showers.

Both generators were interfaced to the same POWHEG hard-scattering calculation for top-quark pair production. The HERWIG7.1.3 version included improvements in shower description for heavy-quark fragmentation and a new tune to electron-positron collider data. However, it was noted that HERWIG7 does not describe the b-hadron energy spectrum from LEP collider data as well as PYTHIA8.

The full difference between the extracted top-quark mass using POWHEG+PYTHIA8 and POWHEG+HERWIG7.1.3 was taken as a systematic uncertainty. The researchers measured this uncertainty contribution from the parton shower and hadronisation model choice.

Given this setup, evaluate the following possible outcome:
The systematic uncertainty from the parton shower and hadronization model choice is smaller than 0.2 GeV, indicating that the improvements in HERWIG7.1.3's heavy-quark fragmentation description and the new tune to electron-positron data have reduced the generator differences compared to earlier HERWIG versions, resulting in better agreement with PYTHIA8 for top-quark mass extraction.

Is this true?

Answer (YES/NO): YES